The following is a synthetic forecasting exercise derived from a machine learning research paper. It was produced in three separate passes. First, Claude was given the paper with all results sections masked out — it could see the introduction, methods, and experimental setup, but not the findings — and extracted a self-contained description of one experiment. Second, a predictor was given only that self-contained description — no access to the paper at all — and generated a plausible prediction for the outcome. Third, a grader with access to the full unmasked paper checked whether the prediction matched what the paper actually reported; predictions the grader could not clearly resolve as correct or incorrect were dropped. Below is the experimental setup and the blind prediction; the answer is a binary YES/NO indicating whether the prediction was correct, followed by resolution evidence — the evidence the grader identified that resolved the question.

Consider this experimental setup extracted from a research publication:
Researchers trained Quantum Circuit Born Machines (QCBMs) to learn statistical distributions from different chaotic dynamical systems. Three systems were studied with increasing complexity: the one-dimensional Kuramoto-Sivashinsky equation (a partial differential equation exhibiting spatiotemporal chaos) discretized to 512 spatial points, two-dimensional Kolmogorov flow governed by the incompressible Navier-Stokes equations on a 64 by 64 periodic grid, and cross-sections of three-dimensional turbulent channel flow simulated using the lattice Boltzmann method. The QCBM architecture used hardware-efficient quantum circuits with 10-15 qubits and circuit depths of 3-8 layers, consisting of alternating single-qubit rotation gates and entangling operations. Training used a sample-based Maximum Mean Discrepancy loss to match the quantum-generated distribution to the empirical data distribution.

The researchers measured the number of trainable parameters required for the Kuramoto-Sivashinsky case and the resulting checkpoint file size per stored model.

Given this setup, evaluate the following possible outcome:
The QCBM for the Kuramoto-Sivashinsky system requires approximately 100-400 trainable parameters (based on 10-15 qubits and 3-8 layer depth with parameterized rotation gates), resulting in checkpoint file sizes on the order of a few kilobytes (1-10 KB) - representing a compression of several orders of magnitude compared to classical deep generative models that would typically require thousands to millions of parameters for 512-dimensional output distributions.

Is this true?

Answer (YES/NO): YES